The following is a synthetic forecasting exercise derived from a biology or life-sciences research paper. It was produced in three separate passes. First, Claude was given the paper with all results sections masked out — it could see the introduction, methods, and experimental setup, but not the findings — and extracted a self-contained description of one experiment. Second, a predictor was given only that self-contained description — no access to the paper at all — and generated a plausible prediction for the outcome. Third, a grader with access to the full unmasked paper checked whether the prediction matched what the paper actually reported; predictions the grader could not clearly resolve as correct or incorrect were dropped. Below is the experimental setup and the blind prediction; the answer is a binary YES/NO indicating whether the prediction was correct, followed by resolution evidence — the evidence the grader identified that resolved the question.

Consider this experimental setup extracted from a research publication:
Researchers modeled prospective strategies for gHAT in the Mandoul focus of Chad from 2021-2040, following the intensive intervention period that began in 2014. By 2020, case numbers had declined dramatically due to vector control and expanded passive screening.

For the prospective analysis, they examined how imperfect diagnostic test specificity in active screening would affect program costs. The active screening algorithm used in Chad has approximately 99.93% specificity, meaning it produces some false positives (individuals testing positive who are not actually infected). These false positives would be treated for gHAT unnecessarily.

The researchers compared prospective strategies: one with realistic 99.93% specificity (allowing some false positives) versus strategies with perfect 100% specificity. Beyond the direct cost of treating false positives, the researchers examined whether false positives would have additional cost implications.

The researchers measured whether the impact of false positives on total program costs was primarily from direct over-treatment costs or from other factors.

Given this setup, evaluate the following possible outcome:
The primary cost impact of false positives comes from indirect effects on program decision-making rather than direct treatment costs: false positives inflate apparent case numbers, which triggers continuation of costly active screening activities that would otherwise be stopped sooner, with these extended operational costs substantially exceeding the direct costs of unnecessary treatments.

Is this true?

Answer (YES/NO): YES